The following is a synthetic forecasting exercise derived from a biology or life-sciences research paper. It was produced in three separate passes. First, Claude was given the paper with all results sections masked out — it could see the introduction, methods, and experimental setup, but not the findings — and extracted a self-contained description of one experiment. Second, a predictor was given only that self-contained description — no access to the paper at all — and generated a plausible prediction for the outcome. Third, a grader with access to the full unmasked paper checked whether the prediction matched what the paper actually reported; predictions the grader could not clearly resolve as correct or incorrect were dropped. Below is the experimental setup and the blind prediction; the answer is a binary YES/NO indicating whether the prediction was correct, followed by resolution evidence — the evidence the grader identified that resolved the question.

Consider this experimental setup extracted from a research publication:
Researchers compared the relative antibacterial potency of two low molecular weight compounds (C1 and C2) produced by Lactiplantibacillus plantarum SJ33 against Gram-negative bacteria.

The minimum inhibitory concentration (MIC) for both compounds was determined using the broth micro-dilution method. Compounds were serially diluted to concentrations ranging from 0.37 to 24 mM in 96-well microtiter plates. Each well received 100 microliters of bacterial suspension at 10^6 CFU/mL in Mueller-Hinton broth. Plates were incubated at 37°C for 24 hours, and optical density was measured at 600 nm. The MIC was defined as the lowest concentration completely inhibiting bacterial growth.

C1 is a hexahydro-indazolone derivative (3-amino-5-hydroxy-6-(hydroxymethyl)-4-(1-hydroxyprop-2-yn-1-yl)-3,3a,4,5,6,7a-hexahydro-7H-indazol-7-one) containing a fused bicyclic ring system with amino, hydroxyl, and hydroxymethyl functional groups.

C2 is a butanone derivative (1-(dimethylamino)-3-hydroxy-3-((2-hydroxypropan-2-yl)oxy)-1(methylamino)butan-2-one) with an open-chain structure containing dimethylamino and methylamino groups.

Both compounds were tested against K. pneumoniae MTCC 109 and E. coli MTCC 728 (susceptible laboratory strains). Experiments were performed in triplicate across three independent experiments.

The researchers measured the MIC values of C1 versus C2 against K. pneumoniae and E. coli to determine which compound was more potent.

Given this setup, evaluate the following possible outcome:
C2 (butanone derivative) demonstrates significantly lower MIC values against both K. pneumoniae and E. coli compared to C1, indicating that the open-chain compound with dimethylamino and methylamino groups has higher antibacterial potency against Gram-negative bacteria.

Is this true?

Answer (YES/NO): YES